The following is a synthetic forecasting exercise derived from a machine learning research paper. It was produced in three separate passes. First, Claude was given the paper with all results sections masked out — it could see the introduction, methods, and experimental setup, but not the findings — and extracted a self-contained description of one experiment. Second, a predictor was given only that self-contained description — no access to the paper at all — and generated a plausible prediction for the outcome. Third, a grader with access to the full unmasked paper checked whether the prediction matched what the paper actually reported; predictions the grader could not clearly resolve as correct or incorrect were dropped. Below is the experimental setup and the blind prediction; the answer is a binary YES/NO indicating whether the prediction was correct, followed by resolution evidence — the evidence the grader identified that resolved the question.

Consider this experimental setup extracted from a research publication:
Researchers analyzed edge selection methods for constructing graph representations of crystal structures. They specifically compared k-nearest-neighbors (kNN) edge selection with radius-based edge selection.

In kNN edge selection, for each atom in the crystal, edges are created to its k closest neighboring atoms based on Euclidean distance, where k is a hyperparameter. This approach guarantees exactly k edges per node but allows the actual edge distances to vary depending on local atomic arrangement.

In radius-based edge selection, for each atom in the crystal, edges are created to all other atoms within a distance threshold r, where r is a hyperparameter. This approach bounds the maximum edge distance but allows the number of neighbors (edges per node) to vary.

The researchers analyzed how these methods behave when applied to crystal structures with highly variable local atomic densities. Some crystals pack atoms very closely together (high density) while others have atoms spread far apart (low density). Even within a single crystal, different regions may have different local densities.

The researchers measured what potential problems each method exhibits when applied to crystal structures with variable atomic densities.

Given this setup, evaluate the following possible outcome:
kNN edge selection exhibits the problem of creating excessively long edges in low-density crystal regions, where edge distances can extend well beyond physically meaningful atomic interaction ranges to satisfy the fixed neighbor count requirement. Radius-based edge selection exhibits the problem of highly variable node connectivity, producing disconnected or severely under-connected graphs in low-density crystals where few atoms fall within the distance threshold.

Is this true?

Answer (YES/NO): NO